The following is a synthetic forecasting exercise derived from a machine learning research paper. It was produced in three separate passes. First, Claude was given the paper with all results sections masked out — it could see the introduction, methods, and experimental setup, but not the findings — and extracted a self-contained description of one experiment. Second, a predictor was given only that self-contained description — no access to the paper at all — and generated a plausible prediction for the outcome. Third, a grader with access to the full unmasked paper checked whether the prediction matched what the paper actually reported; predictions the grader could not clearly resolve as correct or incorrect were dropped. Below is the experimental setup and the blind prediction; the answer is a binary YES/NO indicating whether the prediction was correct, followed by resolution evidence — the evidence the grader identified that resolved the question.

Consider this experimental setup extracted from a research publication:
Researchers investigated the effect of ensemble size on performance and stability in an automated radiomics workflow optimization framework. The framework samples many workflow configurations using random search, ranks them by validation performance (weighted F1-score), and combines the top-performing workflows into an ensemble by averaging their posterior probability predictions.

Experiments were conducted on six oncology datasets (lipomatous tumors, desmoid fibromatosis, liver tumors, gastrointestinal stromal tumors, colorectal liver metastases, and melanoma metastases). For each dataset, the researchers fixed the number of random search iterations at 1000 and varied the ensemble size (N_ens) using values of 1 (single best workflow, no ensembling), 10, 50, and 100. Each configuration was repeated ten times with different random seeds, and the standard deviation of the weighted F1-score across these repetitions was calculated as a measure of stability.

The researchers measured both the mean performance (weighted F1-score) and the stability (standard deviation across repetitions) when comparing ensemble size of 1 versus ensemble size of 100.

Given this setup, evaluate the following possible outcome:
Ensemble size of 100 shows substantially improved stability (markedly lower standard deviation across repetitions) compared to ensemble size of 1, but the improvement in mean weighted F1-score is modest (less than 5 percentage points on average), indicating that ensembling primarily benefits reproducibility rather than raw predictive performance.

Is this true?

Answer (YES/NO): NO